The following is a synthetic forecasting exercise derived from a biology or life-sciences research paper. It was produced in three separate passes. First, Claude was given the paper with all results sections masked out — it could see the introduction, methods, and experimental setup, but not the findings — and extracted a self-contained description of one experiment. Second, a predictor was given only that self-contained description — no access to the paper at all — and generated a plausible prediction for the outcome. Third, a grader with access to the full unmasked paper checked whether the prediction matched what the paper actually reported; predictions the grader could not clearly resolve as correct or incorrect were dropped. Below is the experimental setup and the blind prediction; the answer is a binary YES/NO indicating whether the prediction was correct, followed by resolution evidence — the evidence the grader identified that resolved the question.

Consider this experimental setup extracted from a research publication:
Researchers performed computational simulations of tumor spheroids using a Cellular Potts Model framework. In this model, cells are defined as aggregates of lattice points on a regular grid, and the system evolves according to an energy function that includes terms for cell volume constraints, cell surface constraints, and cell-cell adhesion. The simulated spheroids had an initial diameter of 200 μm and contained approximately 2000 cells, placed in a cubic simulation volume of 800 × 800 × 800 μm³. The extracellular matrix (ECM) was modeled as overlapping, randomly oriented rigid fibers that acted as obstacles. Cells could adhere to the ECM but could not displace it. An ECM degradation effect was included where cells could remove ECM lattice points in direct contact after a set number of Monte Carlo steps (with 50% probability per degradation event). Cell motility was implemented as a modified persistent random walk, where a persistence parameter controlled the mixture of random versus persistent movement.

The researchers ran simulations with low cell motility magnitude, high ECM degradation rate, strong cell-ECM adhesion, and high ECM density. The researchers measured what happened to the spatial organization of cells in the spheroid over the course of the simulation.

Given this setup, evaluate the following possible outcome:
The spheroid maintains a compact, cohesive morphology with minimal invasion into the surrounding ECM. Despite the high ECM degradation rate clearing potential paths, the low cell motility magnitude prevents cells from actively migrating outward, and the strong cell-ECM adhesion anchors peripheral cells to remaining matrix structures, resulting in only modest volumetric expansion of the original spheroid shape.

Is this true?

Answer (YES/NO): NO